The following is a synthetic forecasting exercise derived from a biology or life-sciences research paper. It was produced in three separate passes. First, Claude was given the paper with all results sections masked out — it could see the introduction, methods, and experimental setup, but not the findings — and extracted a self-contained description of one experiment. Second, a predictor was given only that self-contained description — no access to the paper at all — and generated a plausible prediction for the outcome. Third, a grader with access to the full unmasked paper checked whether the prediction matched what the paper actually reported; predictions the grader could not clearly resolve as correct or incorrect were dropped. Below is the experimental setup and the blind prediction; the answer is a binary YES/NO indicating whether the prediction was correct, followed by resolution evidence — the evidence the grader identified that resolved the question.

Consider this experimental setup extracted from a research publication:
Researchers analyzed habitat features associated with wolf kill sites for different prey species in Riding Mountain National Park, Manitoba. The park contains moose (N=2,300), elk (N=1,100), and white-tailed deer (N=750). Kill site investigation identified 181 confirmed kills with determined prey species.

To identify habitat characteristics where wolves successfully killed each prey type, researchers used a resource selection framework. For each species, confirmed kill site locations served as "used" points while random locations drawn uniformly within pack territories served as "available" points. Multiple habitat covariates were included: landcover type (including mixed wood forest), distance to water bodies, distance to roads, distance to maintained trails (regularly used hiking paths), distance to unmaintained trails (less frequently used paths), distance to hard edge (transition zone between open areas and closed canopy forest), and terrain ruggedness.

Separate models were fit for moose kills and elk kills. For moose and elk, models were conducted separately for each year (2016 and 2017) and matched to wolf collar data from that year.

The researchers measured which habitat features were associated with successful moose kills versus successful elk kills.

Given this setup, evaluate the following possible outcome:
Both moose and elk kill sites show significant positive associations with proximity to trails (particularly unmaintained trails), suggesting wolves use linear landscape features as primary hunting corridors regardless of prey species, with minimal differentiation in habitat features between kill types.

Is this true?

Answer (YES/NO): NO